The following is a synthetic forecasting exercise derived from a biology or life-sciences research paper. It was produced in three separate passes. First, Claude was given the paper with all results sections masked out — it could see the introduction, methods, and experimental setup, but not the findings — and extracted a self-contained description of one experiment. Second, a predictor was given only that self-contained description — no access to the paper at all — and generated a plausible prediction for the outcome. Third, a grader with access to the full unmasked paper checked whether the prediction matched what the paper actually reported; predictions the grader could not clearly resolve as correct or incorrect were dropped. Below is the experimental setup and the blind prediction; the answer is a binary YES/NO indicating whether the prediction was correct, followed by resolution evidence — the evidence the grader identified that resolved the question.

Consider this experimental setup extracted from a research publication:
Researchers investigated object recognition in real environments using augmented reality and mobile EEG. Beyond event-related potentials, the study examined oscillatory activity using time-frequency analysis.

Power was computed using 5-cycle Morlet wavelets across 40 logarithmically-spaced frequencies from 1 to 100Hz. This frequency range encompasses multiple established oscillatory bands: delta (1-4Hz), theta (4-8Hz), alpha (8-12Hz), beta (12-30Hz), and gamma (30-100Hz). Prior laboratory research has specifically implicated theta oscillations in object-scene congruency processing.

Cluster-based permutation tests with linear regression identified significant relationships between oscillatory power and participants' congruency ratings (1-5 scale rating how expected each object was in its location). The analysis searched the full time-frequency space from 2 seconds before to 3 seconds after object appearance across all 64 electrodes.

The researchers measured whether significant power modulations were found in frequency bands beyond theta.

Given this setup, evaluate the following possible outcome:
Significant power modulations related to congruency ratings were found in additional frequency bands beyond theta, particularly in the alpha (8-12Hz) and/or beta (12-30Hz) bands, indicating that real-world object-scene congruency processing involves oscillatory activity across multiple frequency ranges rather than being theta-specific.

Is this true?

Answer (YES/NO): NO